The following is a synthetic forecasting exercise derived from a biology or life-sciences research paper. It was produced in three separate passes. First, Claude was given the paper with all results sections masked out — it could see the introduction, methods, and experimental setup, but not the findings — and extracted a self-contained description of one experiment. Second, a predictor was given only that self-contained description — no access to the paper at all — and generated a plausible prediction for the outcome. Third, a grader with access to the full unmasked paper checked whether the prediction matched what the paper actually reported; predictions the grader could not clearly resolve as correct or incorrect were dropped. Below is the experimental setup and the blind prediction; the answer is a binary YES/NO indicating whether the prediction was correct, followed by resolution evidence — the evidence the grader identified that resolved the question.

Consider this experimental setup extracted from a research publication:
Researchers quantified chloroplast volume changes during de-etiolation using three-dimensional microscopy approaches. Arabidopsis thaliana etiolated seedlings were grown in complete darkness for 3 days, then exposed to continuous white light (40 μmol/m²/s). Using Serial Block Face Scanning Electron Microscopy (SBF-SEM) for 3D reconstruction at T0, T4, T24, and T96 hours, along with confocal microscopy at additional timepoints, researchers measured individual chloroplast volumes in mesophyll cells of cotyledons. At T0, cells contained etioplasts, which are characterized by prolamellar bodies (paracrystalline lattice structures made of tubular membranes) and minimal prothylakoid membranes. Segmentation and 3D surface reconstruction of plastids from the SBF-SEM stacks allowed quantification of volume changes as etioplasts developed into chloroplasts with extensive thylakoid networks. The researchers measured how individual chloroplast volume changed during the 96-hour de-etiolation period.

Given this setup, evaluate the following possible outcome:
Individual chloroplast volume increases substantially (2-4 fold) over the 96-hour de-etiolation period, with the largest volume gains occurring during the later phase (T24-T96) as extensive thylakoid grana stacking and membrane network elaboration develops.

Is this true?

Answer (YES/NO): NO